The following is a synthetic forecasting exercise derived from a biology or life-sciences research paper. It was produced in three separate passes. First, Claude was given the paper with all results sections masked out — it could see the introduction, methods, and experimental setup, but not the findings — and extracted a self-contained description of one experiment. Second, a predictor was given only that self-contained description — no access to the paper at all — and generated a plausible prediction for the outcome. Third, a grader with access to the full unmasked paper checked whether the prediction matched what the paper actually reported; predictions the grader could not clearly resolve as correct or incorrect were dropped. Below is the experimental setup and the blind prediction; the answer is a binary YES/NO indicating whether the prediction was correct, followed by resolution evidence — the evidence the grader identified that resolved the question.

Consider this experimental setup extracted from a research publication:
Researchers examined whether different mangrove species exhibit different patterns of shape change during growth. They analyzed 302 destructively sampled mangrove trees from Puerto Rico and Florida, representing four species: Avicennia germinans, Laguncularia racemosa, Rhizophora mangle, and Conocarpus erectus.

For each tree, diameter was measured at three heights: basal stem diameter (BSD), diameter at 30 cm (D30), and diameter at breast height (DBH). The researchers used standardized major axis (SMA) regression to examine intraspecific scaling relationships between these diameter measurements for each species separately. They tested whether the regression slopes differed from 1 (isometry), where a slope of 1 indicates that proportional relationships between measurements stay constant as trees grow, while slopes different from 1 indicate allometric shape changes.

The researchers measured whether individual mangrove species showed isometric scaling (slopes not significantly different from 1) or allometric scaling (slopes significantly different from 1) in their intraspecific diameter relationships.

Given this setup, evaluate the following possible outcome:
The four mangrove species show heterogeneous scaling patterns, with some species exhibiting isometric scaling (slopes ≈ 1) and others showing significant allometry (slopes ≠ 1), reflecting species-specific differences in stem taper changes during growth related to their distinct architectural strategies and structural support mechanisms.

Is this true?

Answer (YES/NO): YES